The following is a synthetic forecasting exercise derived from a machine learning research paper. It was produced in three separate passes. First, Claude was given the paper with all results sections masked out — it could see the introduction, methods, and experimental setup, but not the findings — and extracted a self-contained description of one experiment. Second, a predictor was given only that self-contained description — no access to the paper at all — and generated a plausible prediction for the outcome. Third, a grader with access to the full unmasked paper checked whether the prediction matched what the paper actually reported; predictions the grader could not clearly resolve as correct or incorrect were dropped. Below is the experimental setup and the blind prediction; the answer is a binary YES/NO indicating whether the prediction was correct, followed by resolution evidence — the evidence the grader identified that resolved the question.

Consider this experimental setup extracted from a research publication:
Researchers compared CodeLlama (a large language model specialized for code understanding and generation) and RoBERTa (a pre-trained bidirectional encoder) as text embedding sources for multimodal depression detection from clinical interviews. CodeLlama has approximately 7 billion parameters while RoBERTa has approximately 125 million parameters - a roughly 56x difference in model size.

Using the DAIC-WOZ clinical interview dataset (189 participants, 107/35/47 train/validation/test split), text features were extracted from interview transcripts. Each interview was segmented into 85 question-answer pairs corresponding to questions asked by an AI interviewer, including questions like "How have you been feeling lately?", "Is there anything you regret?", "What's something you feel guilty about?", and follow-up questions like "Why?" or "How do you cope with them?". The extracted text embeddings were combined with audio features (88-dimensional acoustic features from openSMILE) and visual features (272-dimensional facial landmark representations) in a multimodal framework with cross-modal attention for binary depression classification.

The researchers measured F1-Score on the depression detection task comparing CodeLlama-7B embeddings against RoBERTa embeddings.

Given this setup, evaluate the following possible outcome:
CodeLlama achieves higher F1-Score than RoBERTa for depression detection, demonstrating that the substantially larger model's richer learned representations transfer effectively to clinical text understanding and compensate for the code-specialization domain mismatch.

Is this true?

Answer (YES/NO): NO